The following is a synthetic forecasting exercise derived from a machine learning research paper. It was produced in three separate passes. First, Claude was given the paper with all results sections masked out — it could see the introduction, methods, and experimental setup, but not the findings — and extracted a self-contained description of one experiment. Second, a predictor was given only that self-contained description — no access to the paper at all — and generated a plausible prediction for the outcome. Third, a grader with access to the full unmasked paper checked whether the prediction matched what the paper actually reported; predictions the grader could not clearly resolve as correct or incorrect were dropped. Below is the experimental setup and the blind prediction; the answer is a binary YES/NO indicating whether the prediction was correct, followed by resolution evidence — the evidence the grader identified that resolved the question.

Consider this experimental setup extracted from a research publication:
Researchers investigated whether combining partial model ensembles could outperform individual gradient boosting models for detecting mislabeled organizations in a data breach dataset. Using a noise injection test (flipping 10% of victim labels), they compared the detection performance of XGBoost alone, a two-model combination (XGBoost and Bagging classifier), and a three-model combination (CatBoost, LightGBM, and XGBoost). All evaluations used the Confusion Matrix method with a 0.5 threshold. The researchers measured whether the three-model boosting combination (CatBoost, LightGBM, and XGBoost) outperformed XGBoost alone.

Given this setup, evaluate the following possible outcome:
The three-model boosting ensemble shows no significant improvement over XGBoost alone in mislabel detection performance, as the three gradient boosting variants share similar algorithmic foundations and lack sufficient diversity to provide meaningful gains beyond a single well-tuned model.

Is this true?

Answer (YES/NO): NO